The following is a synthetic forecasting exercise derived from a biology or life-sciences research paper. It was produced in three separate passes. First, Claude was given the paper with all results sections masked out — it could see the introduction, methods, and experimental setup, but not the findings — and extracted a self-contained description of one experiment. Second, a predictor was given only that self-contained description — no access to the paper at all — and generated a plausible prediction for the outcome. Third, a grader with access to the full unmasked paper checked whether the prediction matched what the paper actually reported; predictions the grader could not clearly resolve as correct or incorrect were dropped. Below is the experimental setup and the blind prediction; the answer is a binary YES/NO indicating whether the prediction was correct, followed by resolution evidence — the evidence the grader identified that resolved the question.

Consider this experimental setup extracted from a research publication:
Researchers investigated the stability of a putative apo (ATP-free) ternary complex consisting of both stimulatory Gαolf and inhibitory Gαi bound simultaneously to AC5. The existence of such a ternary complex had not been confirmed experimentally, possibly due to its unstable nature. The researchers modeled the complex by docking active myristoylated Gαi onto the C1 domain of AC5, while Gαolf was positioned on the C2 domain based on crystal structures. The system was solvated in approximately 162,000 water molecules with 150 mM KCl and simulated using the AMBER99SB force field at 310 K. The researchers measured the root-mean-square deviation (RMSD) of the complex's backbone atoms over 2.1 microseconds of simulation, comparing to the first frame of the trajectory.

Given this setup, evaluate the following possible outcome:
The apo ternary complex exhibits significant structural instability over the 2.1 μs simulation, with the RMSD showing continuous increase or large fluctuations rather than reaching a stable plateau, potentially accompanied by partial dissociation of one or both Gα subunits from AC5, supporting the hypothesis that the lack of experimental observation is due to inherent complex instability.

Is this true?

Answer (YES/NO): NO